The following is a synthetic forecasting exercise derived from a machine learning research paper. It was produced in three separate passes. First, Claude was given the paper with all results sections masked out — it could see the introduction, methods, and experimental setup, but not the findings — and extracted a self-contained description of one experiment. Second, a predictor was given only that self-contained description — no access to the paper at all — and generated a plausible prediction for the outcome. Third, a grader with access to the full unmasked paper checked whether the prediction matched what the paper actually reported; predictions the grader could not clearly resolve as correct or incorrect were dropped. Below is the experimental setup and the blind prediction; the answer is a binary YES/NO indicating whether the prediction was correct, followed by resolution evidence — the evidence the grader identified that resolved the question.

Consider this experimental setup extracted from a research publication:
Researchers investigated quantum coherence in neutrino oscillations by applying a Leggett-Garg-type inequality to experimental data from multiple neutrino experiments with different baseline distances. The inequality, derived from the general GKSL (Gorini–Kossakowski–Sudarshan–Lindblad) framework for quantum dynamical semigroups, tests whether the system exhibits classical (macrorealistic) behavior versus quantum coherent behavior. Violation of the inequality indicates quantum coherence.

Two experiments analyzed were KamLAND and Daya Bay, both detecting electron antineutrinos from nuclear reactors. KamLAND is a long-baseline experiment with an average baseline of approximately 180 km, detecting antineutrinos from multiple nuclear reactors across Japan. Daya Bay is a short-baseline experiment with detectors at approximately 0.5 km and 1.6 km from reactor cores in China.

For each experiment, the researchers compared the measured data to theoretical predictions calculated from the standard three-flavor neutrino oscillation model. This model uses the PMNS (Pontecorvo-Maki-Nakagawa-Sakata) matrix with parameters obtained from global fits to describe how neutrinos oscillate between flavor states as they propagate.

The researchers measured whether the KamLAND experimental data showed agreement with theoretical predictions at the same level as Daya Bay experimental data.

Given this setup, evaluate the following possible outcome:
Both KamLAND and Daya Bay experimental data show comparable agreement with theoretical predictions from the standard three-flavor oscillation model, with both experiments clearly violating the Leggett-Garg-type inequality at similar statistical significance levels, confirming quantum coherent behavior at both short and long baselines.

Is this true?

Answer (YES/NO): NO